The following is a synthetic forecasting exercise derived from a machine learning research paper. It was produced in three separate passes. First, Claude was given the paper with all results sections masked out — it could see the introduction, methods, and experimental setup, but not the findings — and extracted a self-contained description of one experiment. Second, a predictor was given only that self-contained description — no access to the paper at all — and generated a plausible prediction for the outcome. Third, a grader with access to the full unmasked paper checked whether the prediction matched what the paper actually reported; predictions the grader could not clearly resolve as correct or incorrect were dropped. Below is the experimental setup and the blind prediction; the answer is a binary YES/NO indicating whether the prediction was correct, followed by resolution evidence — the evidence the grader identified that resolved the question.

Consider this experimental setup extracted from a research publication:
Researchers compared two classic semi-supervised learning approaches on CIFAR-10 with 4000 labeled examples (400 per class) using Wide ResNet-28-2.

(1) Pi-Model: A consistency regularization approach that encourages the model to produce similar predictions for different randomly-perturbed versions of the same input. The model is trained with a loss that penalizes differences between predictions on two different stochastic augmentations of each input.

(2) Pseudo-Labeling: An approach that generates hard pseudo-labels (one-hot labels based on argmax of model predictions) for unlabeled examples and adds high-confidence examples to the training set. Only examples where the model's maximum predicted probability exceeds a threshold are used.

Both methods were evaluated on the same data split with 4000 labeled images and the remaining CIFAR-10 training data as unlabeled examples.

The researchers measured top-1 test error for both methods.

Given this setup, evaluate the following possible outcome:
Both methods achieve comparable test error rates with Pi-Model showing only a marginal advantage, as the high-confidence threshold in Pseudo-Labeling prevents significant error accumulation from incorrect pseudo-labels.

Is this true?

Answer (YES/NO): NO